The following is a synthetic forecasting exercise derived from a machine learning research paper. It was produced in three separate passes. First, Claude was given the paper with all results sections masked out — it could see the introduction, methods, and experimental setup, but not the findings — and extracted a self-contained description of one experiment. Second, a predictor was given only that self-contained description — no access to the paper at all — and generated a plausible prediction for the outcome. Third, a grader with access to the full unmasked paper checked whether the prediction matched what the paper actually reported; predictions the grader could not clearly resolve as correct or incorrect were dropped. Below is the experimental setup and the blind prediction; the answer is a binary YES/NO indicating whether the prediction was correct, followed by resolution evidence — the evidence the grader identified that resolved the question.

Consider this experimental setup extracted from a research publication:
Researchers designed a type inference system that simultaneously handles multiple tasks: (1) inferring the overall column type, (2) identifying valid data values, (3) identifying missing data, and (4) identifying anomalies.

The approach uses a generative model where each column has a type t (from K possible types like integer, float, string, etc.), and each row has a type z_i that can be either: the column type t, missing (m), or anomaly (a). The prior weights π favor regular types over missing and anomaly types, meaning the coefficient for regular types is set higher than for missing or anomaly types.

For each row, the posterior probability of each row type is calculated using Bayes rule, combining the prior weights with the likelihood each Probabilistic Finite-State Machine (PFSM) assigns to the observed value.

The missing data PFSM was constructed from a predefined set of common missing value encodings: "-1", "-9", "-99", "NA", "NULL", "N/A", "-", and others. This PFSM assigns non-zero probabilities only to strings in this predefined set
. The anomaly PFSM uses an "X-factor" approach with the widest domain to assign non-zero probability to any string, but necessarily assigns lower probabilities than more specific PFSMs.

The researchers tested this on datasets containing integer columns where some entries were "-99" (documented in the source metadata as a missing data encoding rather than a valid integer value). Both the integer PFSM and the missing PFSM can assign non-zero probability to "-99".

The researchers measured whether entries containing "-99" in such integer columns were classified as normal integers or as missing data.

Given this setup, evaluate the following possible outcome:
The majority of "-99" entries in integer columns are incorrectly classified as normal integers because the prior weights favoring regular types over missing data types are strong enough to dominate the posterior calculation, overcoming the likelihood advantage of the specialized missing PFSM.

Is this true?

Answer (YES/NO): NO